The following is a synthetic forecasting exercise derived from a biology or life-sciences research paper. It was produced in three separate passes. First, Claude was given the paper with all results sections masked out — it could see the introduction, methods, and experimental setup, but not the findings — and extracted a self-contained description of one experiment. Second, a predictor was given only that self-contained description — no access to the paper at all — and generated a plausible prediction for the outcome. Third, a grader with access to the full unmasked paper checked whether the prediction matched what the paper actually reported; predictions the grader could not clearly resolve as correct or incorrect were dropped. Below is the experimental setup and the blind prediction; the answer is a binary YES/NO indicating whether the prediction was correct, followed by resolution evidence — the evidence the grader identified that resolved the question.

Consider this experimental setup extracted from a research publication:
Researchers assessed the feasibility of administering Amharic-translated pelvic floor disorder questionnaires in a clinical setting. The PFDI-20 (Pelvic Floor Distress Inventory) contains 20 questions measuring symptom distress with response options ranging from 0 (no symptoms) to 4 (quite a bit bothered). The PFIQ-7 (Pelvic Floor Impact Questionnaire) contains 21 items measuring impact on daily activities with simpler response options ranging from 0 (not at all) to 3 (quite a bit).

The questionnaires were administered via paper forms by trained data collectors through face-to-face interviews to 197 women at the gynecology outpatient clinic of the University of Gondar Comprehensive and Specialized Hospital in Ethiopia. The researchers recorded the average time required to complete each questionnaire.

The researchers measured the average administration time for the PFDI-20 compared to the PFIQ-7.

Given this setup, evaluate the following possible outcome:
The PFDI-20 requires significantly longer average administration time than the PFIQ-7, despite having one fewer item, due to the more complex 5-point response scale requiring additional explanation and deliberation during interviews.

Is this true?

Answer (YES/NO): YES